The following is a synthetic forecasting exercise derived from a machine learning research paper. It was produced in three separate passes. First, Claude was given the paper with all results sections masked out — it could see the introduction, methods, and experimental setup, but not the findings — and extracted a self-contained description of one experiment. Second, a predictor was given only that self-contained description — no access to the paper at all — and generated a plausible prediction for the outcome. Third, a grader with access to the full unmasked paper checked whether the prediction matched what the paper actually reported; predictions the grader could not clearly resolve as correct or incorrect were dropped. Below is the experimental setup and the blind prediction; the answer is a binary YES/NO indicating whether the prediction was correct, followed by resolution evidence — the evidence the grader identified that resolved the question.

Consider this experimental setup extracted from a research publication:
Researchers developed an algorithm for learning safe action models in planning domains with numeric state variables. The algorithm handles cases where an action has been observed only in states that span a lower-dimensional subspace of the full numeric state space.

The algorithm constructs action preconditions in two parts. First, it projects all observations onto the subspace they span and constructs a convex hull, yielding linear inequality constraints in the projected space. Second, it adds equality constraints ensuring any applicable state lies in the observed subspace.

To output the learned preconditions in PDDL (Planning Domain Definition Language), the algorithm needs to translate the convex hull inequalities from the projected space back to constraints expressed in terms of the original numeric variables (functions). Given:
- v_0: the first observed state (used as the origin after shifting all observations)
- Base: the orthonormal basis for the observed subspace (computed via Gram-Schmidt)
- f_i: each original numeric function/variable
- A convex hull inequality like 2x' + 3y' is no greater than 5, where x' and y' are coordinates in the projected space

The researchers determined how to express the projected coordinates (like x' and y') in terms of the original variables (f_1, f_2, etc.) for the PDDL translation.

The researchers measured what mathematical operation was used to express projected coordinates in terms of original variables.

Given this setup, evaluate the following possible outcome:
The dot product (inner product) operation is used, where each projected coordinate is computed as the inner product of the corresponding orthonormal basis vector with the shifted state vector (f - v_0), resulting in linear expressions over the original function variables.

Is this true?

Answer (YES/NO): YES